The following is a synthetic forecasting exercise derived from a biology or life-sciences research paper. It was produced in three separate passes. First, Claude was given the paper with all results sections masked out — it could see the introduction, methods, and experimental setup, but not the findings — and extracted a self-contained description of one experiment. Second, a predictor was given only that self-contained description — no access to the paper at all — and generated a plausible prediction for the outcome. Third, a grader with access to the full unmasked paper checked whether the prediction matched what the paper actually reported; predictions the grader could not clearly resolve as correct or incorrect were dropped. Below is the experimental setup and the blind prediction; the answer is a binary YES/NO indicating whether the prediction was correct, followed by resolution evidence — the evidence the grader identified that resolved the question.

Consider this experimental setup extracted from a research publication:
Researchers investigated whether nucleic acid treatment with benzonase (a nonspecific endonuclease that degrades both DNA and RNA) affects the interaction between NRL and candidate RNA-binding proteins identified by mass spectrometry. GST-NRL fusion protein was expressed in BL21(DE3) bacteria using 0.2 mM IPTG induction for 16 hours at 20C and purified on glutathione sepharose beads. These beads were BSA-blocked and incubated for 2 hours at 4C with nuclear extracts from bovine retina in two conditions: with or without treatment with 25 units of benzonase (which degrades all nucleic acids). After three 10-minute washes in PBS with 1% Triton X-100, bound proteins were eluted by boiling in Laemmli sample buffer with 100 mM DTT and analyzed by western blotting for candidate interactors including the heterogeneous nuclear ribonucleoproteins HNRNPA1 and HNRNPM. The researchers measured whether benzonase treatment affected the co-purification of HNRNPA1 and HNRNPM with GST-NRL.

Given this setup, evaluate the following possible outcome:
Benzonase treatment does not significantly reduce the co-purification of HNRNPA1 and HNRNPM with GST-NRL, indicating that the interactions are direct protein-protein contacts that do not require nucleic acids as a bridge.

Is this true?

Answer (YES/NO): NO